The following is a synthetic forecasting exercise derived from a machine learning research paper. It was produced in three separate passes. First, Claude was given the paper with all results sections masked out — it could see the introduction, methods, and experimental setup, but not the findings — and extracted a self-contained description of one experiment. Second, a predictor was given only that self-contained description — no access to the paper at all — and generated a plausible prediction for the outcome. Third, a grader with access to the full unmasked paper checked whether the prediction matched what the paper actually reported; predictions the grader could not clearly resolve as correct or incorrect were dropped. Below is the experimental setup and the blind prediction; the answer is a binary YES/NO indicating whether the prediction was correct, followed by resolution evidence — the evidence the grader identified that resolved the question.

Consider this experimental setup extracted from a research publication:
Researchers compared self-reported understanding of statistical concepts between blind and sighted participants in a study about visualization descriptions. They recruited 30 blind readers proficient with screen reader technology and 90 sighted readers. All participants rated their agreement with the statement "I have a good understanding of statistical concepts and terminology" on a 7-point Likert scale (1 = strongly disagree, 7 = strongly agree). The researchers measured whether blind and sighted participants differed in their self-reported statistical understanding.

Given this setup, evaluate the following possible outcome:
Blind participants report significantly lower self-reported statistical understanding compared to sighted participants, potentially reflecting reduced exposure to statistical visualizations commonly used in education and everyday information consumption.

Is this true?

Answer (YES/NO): NO